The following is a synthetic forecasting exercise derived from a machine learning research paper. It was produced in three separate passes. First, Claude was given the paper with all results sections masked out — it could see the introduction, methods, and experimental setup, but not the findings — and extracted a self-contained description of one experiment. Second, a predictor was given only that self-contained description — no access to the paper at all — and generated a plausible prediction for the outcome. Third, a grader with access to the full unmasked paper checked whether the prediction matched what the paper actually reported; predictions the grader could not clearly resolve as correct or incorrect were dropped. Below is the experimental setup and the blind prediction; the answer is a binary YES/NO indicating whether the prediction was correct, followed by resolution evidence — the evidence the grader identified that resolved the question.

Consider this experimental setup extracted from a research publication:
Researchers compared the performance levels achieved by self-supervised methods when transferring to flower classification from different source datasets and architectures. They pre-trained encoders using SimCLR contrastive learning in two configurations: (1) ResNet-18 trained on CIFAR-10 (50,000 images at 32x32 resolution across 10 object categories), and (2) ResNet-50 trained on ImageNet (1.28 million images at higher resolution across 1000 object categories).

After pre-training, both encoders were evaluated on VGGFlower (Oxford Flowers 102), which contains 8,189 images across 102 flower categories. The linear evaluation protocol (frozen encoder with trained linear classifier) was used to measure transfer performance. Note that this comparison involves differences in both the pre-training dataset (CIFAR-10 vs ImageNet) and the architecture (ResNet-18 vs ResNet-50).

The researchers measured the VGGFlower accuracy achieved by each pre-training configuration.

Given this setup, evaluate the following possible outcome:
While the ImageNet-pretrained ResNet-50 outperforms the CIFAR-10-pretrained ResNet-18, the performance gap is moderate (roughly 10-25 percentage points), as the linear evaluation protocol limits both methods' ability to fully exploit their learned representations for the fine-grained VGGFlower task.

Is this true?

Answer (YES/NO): NO